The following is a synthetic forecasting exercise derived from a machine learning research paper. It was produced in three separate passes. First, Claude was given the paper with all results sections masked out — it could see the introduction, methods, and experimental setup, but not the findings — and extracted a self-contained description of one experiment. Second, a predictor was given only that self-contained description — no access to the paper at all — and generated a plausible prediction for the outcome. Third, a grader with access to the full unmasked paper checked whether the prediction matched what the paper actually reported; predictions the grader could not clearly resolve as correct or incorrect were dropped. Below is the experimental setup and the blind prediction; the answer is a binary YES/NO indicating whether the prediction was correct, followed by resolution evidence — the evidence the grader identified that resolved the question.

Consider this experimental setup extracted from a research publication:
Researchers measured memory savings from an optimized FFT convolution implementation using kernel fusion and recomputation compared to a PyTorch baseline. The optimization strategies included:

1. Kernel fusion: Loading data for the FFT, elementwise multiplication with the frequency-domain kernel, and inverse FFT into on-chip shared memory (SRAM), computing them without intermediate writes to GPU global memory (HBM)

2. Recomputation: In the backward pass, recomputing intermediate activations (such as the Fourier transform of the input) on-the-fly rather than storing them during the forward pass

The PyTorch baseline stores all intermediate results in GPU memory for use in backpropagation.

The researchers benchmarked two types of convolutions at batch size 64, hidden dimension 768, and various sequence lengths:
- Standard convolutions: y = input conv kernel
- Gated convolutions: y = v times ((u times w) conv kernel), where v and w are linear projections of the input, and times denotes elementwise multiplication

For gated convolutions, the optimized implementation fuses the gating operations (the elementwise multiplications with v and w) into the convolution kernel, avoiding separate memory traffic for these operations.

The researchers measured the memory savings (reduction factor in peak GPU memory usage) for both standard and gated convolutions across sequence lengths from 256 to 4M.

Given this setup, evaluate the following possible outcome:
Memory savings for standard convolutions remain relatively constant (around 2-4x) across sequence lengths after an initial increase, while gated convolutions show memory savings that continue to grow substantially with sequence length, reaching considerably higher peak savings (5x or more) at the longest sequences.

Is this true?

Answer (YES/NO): NO